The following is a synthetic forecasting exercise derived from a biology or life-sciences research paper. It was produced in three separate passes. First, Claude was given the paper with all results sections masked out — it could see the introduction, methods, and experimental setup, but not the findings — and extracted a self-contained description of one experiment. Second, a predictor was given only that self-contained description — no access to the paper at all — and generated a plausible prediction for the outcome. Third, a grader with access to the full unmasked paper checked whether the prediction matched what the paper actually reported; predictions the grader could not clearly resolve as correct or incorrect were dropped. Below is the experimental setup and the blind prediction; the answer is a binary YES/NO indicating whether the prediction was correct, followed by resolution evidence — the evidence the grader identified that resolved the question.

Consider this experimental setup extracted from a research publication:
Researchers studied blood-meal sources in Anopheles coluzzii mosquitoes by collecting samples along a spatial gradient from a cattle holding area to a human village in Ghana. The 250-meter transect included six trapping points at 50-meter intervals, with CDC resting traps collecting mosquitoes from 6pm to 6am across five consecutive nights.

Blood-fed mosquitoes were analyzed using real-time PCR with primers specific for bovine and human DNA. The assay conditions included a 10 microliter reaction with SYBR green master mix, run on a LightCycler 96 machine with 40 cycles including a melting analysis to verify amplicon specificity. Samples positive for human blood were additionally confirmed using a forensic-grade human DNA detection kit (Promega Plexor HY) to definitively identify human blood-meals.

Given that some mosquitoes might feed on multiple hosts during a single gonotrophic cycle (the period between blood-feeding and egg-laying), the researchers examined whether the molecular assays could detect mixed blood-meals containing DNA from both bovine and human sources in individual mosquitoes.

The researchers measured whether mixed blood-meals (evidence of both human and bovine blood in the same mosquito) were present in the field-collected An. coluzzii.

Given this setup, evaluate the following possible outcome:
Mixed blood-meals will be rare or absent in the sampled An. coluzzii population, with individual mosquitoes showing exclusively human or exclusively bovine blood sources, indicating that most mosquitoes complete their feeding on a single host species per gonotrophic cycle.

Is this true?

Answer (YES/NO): NO